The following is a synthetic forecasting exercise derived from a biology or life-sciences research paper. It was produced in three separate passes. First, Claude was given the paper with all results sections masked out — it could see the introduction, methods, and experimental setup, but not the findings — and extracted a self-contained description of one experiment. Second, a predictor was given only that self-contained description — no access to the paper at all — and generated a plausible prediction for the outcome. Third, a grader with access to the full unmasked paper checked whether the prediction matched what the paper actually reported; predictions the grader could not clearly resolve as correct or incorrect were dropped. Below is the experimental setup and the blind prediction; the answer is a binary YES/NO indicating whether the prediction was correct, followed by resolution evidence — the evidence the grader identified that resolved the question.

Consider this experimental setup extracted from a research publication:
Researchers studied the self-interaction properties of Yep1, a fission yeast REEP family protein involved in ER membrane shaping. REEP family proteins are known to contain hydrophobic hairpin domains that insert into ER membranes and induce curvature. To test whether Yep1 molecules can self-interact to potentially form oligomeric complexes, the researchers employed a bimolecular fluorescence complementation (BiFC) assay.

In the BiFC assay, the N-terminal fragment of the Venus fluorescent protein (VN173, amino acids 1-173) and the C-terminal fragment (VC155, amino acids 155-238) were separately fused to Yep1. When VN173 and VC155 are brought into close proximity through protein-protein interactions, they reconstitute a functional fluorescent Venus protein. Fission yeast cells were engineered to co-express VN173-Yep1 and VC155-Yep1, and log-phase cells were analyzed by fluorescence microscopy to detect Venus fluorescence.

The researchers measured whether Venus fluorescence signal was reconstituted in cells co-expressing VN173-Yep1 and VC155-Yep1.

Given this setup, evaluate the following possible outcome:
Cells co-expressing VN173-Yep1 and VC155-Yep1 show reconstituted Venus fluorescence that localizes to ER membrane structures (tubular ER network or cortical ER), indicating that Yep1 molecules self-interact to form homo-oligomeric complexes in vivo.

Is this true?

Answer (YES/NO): YES